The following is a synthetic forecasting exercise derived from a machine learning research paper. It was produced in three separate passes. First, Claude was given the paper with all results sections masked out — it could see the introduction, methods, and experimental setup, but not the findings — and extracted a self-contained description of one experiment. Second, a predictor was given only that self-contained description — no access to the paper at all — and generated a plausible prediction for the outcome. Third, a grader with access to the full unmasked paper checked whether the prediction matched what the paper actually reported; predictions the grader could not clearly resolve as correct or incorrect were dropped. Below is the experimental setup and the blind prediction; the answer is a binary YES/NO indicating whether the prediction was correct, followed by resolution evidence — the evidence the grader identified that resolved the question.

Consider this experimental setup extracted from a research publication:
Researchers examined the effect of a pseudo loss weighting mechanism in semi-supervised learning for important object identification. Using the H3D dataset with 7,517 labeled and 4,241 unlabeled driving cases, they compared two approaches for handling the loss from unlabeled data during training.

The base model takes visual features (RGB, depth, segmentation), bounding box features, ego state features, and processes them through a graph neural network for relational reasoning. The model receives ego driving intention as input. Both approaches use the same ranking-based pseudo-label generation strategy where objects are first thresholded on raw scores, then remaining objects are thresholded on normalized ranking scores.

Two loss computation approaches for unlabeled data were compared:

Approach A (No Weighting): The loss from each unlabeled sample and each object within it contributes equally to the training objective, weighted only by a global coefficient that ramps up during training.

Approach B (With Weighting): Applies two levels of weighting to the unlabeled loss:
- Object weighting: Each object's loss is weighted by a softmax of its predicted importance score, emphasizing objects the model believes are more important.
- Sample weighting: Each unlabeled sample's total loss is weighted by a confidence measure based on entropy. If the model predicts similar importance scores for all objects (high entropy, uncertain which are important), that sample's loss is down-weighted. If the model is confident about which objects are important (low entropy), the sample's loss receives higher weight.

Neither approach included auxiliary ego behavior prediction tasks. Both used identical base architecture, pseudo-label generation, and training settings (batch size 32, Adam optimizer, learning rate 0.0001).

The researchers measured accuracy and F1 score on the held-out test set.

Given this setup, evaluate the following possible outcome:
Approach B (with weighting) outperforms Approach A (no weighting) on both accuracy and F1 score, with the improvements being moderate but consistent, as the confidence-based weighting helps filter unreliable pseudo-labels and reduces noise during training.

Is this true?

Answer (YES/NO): YES